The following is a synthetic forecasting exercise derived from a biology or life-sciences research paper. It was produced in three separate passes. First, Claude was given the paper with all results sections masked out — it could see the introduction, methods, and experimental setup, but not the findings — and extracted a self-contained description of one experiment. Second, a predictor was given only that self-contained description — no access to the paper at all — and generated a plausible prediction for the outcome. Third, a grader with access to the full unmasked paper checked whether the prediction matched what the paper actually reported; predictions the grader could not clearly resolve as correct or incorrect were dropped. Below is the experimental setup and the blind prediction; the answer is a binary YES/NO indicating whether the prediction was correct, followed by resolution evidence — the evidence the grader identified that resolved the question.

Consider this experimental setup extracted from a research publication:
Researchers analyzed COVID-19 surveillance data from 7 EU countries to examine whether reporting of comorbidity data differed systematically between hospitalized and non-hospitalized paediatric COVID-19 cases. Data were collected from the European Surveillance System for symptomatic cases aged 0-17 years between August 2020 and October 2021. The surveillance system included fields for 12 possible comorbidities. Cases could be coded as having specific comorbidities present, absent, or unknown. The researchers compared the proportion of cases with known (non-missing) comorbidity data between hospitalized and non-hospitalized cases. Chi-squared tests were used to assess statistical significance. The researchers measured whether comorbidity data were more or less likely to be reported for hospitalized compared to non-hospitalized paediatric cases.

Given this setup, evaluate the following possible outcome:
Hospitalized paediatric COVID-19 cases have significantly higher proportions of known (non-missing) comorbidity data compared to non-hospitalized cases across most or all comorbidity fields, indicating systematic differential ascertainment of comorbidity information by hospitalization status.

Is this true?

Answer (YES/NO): NO